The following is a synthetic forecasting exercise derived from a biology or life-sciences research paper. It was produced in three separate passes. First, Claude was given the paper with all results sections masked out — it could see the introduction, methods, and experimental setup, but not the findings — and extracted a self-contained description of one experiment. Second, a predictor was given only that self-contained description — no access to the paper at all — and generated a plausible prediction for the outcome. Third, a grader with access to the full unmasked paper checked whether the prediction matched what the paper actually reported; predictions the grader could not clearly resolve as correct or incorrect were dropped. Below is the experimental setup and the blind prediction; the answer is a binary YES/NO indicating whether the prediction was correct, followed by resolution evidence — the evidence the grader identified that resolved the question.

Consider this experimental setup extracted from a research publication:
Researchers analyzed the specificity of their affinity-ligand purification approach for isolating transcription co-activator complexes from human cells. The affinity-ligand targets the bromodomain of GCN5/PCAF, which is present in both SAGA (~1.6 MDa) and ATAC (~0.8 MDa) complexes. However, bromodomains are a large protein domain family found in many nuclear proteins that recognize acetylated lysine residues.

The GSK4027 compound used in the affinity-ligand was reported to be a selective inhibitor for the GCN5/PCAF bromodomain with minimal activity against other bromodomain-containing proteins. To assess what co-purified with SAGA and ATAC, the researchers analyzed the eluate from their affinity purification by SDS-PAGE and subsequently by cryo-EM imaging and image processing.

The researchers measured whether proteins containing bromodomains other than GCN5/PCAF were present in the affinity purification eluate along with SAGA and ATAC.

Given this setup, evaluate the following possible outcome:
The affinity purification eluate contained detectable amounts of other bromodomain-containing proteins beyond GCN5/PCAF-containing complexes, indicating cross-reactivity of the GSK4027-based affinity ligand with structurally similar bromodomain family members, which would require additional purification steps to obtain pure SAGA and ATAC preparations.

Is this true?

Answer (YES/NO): YES